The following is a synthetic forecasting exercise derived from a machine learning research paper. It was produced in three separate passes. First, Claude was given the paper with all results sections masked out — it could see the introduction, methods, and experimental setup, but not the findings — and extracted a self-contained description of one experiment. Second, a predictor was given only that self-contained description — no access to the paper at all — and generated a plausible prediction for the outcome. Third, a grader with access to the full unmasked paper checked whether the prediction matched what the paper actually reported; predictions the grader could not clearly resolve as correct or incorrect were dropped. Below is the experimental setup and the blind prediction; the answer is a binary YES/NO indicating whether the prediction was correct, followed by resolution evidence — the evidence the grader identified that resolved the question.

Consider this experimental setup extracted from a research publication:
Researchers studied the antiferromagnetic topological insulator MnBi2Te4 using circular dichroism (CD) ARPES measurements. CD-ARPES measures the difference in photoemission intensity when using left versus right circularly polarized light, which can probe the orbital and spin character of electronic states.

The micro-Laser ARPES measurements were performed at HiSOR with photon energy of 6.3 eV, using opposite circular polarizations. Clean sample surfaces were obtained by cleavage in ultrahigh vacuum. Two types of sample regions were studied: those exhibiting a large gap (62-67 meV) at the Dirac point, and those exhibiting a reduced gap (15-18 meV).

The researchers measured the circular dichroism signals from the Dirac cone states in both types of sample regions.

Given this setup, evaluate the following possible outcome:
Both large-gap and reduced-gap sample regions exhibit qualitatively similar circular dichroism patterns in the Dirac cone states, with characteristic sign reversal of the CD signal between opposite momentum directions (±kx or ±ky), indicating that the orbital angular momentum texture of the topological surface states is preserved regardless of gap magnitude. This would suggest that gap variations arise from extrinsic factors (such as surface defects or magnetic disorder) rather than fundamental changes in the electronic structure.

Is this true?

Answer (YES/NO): NO